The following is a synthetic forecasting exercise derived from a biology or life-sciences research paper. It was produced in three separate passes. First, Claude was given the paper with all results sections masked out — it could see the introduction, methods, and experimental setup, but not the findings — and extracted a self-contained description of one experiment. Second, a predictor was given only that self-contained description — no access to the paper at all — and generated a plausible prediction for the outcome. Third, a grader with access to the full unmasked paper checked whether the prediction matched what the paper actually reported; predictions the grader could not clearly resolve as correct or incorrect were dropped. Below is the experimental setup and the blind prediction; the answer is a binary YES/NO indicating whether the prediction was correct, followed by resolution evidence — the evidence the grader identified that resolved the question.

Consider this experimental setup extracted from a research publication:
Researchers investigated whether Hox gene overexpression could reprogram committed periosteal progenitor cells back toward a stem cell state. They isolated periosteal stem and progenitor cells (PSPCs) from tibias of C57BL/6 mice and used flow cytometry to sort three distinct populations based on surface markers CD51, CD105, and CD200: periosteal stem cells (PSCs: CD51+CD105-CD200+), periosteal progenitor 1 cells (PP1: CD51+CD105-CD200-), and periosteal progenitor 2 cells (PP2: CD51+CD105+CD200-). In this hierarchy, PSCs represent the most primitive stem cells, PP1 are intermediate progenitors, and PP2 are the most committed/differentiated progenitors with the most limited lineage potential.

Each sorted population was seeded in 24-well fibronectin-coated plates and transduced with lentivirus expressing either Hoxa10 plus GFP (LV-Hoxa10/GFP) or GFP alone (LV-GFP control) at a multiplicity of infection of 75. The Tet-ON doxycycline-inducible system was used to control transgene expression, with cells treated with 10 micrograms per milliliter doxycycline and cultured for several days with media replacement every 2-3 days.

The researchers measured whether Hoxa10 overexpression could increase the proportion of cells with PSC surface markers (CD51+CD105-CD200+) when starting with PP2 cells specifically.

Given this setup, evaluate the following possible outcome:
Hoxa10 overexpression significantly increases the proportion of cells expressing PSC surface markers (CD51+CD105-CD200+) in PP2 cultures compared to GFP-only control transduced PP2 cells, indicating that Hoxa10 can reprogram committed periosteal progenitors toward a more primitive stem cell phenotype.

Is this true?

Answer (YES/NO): NO